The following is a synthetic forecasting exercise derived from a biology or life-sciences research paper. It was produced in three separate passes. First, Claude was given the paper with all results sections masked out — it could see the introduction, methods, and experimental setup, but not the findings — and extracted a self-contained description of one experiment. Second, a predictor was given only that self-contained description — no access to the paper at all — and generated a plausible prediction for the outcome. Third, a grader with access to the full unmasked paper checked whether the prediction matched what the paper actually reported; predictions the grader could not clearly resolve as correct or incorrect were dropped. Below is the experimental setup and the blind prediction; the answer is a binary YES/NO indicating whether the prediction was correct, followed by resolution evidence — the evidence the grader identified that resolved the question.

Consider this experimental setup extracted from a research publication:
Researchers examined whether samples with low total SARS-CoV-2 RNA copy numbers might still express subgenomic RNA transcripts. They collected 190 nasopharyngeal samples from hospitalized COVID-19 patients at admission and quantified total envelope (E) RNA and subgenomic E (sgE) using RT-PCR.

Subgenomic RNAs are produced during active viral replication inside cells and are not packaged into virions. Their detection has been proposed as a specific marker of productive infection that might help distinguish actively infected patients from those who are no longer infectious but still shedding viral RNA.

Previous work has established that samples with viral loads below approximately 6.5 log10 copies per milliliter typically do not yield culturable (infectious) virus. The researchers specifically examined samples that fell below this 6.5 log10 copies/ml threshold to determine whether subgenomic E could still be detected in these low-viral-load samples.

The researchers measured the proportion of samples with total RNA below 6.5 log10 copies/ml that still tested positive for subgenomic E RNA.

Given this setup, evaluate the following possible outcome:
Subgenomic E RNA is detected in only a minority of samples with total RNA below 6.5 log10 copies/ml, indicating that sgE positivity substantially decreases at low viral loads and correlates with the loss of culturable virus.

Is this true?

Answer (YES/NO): NO